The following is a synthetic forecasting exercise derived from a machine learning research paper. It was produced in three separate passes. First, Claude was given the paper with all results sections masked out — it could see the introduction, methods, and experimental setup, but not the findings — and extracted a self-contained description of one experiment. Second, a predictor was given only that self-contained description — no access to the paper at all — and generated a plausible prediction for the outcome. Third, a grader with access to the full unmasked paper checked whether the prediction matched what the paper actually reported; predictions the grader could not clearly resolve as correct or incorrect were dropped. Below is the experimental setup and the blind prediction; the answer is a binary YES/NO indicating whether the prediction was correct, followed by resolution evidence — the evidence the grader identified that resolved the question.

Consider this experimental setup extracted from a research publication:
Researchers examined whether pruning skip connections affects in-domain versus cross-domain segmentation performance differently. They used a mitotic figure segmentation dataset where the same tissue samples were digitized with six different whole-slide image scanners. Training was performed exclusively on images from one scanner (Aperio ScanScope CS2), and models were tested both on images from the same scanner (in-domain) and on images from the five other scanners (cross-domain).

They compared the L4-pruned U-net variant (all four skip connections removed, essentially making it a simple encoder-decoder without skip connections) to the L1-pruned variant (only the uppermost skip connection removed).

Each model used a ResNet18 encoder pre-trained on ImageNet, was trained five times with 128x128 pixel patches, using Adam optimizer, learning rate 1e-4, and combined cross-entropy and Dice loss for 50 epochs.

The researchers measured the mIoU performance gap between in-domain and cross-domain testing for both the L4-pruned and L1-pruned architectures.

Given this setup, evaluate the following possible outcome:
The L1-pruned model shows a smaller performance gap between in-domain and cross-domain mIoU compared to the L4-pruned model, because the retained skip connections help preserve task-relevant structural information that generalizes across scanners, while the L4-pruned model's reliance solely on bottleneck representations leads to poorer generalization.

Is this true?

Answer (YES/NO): NO